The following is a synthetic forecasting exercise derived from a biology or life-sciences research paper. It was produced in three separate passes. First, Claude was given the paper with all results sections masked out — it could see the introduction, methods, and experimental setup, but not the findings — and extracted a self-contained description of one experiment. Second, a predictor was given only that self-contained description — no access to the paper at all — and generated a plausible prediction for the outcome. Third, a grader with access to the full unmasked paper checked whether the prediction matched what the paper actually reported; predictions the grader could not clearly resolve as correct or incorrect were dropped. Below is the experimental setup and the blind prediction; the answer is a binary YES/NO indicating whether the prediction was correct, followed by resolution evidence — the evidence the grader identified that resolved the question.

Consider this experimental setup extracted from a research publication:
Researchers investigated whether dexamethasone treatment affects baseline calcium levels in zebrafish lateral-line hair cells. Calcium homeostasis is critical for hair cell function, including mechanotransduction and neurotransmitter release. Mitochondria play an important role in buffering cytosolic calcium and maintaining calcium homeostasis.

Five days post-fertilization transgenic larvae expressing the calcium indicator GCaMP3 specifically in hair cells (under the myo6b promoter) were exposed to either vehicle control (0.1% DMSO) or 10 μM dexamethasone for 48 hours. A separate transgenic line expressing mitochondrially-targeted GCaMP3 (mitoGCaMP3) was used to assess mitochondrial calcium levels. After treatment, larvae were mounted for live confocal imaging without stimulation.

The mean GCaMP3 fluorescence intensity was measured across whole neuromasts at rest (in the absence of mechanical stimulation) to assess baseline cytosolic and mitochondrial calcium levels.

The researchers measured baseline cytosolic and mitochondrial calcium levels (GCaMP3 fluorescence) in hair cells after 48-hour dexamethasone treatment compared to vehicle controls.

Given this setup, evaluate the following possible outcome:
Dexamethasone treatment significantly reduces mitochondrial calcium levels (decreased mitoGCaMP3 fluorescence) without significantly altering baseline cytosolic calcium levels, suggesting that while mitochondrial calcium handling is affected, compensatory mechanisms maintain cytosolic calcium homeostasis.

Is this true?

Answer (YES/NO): NO